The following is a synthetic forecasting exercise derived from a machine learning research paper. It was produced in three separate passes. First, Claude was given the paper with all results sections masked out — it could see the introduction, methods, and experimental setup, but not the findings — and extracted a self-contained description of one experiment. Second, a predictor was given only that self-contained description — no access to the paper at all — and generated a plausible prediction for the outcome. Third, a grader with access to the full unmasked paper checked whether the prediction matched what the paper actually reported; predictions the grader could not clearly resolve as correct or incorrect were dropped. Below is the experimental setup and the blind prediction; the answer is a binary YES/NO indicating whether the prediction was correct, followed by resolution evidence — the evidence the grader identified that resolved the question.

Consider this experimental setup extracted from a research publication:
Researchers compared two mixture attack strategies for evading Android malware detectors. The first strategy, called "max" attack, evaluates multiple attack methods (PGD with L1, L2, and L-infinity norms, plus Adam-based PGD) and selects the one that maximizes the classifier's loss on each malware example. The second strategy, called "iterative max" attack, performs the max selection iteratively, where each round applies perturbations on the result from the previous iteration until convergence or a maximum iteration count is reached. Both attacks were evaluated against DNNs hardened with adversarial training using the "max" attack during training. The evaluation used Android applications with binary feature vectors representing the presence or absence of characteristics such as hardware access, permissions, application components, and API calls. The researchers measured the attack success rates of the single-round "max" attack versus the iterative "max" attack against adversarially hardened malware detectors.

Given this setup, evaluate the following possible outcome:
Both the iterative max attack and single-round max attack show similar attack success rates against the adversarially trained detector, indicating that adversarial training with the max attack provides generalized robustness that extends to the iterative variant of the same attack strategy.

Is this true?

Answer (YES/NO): NO